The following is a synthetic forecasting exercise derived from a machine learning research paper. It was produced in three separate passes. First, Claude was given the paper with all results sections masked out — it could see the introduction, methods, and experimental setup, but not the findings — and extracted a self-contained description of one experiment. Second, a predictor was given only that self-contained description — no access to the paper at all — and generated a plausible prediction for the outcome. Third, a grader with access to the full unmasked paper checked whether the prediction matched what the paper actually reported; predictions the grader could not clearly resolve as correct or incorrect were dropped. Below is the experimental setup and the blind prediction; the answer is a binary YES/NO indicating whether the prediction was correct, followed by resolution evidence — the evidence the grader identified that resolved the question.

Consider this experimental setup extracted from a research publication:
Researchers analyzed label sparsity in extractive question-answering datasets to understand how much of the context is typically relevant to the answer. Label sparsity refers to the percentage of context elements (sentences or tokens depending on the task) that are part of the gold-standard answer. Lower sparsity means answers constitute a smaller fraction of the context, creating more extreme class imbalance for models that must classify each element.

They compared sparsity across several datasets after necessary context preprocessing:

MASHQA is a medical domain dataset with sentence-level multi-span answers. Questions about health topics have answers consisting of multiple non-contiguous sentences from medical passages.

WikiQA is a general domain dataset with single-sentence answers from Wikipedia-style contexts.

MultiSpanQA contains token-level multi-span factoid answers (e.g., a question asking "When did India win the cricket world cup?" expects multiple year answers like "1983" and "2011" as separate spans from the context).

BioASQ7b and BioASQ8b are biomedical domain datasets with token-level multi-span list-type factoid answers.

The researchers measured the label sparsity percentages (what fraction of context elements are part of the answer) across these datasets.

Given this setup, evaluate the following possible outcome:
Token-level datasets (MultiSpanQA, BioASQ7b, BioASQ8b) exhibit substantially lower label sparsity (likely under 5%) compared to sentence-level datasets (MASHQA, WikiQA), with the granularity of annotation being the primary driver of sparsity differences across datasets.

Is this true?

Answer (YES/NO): NO